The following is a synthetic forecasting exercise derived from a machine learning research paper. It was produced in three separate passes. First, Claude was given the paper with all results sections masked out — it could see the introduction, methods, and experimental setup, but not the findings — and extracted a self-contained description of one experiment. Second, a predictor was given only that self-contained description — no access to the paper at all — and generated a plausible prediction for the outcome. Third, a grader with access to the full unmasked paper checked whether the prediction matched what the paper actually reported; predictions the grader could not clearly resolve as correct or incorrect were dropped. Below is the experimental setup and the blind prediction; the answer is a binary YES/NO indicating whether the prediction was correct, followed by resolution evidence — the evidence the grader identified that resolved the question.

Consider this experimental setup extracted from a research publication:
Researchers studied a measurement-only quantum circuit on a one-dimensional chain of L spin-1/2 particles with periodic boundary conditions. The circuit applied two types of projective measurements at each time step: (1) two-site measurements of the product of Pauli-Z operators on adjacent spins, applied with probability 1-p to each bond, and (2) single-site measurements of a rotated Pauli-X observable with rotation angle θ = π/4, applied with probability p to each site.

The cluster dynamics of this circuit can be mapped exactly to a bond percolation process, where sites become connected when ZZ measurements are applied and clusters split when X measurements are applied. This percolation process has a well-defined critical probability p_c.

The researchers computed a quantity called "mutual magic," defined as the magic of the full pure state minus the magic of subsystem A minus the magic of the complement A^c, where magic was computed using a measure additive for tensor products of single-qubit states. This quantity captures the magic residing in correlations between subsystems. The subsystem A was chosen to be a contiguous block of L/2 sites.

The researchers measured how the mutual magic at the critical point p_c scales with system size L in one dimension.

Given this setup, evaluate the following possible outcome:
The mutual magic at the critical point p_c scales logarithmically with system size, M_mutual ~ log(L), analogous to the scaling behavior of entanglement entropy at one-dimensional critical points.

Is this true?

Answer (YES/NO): YES